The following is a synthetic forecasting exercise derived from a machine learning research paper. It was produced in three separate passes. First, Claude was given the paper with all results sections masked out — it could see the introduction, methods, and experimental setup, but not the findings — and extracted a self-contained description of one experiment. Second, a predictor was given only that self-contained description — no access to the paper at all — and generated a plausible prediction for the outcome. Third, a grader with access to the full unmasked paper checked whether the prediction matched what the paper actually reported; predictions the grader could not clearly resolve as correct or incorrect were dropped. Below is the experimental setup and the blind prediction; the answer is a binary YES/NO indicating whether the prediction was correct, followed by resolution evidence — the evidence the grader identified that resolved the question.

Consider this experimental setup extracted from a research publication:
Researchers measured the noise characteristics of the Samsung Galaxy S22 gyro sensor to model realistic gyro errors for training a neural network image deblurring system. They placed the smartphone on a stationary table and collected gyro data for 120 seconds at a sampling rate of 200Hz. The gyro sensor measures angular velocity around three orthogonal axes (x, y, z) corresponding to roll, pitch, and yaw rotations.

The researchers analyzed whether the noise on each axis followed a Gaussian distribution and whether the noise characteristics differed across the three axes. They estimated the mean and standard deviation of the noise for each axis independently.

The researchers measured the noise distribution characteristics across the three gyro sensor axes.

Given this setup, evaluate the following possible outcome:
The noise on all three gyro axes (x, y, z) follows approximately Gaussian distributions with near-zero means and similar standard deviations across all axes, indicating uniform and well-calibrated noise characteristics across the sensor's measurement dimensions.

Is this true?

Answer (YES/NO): NO